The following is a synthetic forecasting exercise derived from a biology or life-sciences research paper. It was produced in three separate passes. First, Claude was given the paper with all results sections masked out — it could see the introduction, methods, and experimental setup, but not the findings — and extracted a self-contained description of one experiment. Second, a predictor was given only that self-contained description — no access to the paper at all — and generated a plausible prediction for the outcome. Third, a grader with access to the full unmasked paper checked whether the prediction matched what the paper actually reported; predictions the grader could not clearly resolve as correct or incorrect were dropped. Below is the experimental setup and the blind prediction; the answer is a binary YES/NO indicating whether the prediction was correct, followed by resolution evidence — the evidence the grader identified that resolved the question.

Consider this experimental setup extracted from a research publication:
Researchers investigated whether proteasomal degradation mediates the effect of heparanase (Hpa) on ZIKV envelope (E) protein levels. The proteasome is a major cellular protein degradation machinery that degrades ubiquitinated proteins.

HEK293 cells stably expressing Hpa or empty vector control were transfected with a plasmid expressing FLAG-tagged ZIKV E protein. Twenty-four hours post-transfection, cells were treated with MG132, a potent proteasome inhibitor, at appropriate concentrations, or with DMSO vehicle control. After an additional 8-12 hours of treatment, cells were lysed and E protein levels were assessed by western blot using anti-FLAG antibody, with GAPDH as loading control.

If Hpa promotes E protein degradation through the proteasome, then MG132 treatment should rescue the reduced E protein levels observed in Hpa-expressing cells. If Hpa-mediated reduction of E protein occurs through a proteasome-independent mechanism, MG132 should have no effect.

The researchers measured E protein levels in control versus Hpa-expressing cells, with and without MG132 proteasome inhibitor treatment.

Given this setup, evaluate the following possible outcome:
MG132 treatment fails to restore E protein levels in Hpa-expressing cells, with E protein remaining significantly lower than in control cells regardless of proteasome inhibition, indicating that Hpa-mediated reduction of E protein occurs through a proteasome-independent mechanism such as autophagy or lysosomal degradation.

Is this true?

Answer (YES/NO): NO